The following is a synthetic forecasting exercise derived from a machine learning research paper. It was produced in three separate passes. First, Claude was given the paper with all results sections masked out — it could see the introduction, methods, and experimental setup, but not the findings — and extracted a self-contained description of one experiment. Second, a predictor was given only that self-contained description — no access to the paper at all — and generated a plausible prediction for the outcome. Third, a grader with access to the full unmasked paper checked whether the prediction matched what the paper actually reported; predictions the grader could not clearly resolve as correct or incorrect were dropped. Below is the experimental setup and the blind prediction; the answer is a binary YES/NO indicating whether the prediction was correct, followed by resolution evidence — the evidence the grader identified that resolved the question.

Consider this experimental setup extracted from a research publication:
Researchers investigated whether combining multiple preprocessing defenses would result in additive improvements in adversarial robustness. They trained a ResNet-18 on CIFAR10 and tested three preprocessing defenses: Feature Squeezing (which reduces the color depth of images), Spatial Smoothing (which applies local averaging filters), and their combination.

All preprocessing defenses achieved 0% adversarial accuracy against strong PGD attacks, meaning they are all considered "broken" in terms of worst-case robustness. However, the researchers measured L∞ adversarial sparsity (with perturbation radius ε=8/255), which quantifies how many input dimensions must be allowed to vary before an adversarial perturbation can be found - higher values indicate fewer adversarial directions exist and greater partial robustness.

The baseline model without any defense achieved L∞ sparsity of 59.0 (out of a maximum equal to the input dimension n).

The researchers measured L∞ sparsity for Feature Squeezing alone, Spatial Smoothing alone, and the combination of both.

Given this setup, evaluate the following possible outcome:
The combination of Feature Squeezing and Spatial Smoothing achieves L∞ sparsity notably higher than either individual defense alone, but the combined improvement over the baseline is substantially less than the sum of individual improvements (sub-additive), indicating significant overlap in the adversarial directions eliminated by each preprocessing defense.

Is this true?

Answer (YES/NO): NO